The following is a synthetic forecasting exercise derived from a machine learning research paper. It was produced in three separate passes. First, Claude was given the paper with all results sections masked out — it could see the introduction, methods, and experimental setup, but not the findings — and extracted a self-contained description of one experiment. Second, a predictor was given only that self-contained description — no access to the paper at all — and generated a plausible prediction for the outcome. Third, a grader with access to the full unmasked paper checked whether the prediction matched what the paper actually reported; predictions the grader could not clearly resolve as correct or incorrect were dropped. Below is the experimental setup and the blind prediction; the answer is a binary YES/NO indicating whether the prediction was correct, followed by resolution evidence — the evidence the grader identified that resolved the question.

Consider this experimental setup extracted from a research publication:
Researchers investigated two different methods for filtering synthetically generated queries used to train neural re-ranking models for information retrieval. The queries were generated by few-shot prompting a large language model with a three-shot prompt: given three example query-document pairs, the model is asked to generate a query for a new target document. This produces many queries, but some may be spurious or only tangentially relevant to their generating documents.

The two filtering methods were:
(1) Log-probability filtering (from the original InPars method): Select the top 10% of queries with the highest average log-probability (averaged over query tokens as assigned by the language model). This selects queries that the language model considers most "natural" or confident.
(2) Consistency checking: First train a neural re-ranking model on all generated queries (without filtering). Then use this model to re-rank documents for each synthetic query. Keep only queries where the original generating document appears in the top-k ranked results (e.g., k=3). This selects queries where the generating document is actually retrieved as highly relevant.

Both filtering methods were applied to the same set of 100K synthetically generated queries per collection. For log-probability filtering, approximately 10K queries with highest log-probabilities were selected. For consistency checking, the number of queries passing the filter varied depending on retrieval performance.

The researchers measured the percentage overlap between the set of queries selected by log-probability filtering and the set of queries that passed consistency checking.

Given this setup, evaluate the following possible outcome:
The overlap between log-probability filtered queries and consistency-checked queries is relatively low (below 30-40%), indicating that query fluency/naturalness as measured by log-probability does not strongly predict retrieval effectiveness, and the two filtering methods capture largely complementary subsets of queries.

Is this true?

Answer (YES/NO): YES